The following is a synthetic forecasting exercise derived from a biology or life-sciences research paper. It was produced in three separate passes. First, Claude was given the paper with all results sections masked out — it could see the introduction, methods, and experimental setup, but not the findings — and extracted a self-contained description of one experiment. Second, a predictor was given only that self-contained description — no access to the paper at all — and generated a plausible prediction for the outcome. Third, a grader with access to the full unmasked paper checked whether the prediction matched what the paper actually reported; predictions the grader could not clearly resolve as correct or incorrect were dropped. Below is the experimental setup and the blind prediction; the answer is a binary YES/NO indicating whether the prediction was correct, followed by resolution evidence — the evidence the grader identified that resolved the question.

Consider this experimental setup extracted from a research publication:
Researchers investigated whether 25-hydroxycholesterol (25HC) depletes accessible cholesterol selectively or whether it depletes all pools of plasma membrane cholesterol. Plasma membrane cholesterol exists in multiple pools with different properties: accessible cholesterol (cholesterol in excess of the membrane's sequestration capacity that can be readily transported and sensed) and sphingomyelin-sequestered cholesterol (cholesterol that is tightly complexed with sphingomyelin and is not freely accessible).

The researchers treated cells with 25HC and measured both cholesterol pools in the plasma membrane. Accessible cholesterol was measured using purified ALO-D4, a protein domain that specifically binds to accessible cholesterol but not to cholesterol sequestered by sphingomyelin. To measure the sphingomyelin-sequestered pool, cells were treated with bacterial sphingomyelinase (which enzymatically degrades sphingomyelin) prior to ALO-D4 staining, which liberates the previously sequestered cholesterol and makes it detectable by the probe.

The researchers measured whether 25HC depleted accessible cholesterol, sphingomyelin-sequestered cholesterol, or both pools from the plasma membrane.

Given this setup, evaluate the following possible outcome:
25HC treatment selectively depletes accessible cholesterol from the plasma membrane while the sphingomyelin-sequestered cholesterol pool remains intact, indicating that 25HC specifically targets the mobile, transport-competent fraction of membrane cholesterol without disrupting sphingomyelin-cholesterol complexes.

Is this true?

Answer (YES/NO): YES